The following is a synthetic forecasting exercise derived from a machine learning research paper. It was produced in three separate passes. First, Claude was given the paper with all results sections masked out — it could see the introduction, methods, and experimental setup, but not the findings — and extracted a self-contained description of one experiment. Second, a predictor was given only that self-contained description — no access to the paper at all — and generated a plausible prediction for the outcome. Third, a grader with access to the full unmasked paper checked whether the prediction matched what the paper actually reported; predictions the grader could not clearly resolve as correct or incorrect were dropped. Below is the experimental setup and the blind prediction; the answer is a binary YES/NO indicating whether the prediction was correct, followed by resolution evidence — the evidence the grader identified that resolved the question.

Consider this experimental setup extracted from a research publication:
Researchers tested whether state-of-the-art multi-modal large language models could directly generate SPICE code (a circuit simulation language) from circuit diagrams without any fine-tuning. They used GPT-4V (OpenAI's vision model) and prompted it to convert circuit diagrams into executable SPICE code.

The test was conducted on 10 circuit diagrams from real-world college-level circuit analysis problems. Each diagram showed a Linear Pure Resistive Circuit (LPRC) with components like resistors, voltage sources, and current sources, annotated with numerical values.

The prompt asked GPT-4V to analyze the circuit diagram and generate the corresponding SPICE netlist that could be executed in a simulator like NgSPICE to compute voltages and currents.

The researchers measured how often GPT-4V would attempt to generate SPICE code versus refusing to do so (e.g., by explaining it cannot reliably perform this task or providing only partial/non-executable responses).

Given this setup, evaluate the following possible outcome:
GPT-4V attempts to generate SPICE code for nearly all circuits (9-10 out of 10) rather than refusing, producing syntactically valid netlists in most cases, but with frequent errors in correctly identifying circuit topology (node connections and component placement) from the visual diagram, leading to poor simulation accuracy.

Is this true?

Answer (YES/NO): NO